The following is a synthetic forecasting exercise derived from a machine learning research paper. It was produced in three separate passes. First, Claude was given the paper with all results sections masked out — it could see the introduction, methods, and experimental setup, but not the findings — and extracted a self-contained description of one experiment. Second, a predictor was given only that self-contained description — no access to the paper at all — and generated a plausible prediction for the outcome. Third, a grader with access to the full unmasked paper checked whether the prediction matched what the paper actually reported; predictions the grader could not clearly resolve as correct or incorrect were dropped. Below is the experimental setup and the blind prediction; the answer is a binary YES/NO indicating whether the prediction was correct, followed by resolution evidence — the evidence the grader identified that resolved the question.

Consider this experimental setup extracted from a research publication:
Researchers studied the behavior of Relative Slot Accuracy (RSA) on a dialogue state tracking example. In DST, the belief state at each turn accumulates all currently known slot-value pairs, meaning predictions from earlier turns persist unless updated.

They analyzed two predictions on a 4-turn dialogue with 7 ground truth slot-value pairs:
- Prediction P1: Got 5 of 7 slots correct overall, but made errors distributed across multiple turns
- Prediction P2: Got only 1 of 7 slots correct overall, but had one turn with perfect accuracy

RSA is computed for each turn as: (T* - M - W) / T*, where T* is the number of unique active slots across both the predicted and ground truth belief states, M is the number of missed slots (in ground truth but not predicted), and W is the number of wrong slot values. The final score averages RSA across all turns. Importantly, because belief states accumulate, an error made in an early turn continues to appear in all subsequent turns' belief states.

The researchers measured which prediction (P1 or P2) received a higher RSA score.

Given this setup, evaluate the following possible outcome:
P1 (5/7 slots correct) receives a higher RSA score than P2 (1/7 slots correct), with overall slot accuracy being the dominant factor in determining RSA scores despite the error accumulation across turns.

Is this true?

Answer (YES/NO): NO